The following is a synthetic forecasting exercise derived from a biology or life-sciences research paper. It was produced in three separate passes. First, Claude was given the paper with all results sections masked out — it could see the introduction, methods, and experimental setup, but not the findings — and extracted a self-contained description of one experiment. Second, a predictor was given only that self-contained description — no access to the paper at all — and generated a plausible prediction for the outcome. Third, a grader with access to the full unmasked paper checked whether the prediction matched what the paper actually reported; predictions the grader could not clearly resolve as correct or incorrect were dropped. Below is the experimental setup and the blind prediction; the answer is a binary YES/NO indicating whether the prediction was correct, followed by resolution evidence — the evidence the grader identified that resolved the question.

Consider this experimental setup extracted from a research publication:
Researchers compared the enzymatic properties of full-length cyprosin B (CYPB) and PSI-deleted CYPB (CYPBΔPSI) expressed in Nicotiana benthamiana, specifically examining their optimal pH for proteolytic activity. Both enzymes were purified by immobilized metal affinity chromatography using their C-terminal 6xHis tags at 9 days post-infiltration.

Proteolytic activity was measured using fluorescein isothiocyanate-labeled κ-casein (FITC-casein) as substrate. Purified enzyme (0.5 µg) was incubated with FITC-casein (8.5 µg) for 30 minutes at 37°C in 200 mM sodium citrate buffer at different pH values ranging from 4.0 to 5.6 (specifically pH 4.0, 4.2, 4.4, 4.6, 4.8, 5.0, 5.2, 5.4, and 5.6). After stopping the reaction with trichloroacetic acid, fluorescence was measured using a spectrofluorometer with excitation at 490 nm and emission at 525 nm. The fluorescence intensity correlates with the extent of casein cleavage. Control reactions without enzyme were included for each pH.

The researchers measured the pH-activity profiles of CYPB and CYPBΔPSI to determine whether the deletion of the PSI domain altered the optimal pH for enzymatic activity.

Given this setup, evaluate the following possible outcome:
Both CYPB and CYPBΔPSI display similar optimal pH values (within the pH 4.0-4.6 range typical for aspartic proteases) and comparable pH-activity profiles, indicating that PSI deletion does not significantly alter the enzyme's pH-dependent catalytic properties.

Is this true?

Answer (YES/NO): NO